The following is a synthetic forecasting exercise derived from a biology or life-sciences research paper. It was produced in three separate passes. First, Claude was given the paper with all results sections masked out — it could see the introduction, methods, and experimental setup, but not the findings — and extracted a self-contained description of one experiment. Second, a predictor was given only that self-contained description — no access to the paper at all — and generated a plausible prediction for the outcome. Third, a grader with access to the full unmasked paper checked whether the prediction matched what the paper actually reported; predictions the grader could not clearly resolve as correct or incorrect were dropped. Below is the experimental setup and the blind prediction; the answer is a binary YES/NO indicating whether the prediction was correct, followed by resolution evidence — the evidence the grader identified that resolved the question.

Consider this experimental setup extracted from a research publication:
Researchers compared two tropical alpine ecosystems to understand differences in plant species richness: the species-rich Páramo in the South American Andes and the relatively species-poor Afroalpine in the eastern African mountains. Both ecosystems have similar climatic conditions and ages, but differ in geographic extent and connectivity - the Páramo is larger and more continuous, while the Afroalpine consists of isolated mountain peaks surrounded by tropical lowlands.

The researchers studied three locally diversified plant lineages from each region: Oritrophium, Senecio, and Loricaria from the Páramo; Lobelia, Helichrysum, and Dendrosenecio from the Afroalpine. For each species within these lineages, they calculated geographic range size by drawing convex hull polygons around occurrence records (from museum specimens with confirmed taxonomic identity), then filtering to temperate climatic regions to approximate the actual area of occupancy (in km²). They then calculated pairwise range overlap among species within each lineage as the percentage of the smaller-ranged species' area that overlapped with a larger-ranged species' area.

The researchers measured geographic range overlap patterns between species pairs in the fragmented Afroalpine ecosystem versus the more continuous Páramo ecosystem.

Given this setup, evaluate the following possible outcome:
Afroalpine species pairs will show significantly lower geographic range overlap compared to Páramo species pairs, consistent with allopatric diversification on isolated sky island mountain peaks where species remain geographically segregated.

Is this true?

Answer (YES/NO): NO